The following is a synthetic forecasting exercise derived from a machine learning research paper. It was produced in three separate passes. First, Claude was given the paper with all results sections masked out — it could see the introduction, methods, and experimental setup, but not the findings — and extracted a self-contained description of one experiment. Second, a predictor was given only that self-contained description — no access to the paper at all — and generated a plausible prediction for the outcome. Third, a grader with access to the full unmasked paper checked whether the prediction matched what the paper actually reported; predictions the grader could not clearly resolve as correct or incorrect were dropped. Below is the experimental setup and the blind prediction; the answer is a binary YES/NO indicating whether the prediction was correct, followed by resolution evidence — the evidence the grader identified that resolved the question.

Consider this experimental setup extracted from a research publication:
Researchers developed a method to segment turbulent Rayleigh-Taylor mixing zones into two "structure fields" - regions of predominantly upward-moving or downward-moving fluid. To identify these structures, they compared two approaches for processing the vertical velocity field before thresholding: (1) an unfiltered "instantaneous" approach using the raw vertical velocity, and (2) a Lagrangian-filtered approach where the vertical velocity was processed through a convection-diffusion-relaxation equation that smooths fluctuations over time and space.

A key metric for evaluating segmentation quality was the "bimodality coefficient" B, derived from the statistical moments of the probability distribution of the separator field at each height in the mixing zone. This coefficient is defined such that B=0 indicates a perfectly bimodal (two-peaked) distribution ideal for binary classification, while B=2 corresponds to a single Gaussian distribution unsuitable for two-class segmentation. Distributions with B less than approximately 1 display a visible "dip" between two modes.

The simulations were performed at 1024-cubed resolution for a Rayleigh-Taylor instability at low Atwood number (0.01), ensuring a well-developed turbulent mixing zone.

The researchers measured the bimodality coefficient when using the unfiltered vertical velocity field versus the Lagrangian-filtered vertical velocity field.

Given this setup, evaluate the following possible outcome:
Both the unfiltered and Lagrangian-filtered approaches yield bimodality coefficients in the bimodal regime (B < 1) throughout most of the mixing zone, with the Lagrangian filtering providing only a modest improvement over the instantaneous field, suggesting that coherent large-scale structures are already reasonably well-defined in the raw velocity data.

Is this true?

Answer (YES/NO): NO